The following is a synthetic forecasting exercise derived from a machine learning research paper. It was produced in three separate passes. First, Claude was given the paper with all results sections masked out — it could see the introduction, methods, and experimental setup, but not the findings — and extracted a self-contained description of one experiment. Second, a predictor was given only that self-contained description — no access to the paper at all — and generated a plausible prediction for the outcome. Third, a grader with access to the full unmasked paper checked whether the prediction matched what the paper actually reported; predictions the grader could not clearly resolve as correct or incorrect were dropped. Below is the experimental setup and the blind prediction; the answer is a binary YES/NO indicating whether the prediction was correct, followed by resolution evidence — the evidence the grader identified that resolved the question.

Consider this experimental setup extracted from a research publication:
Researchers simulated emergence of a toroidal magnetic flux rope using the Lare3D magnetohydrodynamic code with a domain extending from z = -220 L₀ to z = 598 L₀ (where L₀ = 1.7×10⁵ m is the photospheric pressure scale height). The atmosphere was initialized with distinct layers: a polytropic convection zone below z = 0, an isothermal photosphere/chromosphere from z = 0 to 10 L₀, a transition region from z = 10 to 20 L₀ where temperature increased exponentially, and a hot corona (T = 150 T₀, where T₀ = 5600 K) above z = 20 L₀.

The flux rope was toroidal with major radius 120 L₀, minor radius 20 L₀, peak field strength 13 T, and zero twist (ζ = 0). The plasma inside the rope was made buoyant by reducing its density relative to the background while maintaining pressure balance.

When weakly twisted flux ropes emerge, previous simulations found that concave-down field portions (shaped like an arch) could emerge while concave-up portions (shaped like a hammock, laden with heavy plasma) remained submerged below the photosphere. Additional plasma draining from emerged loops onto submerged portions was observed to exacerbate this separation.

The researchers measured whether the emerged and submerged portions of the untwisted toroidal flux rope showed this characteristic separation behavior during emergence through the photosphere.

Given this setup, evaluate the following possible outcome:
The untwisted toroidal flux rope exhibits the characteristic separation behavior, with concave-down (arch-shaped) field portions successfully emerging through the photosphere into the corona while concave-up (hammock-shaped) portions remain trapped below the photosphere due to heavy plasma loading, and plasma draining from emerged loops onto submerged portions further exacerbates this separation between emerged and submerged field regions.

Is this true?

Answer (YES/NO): NO